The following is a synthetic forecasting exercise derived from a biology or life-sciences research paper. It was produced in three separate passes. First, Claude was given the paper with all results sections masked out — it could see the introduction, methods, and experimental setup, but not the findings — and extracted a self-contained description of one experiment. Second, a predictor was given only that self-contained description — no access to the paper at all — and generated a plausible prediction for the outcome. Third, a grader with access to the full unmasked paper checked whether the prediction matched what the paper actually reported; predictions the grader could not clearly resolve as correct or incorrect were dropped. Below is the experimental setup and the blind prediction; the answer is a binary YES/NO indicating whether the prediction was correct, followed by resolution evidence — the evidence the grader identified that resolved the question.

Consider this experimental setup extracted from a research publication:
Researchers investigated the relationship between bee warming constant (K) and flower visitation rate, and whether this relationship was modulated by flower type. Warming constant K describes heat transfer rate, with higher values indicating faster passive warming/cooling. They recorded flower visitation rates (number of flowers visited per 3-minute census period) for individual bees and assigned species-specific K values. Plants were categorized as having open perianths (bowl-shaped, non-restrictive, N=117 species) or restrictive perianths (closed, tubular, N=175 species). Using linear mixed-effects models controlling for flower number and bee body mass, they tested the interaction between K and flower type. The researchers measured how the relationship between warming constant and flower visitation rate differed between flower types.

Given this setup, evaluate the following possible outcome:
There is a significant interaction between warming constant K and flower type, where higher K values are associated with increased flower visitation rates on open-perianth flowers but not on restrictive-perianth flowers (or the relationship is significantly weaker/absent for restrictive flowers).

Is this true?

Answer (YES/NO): NO